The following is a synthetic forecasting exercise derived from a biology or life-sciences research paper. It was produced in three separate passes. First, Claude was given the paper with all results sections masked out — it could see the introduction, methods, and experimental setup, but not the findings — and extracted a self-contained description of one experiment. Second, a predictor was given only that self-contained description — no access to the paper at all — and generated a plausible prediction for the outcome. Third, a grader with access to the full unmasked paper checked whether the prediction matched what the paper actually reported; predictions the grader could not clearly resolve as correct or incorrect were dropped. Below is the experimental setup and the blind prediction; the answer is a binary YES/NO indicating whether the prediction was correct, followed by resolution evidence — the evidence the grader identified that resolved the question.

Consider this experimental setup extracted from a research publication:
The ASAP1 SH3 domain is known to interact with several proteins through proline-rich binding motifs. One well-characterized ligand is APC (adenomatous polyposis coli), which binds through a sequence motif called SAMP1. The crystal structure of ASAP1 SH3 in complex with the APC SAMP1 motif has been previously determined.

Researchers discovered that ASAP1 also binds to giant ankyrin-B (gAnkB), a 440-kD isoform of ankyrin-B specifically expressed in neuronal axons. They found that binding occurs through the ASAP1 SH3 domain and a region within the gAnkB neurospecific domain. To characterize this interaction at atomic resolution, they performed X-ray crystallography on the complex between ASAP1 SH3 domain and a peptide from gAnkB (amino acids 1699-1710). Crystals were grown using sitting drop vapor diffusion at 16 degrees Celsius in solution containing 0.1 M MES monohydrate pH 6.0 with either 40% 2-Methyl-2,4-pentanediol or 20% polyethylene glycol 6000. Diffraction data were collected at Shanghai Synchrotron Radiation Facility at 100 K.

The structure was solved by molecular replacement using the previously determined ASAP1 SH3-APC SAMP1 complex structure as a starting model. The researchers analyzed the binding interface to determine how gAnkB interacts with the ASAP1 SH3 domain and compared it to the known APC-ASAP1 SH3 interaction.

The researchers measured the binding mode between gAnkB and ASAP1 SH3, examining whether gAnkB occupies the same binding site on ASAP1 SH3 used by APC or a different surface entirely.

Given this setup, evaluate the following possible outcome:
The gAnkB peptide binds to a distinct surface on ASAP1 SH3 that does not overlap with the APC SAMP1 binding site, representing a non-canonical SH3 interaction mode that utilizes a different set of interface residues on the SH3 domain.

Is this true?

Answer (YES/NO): NO